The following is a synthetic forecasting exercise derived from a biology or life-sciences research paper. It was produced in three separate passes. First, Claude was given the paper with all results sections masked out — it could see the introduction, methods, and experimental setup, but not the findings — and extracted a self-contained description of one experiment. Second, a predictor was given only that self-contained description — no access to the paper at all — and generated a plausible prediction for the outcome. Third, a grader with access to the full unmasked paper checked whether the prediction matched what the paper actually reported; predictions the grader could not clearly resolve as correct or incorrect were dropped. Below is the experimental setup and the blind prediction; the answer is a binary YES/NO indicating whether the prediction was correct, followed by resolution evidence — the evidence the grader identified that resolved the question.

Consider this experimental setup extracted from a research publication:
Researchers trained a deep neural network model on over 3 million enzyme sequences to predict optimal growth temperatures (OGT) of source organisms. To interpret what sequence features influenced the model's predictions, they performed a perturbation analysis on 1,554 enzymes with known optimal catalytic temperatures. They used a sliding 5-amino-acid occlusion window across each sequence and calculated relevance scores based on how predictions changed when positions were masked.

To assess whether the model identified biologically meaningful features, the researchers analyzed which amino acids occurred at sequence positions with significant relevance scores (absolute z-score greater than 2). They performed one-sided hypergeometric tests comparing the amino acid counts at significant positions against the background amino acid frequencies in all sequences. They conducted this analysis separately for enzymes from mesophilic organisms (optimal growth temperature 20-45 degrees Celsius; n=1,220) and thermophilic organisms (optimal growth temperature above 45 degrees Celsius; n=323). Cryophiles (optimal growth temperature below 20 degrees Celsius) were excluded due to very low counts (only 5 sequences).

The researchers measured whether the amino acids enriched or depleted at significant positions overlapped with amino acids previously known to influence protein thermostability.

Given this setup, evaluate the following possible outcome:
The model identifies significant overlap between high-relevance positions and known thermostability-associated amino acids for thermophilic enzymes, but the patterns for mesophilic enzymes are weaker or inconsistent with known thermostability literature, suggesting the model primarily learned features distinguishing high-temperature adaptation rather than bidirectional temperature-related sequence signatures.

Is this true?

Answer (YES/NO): NO